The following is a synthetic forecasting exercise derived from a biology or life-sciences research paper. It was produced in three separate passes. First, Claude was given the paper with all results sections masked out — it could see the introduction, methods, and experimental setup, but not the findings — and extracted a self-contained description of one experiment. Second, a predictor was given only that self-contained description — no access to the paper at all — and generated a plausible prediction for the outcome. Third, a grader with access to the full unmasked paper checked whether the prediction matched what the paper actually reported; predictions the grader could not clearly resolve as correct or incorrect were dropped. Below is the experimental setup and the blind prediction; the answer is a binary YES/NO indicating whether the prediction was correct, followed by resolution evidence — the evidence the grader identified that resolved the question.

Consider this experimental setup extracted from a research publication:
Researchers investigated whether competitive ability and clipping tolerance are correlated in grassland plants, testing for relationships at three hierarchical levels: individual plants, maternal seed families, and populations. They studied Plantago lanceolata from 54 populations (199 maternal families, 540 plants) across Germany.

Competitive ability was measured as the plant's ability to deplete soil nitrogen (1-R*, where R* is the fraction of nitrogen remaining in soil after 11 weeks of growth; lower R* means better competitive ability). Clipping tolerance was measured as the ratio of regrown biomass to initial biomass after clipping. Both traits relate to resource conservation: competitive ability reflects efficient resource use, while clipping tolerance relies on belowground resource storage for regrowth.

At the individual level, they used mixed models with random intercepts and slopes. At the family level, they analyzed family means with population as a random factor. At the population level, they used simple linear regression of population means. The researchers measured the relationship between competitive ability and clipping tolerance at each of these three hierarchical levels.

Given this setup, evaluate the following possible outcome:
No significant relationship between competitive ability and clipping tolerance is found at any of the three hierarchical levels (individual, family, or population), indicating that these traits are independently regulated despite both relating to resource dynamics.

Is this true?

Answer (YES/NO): NO